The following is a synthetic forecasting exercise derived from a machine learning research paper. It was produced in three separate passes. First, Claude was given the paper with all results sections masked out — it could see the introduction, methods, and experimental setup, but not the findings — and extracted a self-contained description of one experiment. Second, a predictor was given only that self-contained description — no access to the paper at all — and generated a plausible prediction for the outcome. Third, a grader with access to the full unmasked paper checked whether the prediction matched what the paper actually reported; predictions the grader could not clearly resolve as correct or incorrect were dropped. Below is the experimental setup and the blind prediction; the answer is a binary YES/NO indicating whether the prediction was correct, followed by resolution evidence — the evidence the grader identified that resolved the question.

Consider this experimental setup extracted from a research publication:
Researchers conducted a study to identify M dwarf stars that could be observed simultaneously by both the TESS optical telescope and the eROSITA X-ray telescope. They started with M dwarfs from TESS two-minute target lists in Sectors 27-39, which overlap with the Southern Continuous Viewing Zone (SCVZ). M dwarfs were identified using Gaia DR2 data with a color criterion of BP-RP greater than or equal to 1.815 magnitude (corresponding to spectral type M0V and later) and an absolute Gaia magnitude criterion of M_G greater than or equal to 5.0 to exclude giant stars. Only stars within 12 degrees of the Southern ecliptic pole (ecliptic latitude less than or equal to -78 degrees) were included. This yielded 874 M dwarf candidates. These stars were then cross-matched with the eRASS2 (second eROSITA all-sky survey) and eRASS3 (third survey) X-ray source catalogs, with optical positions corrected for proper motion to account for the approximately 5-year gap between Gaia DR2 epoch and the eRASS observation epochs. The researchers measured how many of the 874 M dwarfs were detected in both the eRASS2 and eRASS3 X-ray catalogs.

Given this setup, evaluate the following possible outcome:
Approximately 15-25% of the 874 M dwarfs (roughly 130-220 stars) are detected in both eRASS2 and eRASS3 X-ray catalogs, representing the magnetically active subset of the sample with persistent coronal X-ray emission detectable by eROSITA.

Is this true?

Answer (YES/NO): NO